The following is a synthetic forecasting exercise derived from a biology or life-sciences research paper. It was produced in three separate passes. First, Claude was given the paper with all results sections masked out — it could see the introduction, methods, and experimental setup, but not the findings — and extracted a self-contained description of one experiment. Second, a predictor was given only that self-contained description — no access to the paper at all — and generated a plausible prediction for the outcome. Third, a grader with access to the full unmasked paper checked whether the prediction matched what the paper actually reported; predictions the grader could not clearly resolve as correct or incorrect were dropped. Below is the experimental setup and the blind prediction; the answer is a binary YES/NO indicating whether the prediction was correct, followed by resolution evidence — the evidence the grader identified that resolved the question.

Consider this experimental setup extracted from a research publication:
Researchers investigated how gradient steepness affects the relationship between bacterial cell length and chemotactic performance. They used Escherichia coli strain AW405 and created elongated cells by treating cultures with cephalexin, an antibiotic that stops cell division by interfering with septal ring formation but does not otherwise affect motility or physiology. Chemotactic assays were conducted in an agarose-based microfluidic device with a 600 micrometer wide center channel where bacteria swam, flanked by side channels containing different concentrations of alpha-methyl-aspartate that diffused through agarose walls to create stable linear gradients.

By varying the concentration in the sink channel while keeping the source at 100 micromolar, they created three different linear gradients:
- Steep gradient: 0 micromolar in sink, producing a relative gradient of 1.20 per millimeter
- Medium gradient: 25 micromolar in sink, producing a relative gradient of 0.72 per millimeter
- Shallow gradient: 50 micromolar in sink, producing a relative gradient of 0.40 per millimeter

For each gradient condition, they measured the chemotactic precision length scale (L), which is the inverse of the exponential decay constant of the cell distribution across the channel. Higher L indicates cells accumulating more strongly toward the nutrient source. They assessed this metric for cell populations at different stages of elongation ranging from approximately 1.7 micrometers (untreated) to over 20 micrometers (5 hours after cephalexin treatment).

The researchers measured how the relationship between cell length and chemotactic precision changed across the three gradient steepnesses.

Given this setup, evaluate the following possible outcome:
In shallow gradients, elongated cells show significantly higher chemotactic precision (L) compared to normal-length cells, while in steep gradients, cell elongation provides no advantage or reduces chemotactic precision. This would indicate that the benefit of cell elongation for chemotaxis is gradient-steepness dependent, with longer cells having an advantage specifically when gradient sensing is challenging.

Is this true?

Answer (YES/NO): NO